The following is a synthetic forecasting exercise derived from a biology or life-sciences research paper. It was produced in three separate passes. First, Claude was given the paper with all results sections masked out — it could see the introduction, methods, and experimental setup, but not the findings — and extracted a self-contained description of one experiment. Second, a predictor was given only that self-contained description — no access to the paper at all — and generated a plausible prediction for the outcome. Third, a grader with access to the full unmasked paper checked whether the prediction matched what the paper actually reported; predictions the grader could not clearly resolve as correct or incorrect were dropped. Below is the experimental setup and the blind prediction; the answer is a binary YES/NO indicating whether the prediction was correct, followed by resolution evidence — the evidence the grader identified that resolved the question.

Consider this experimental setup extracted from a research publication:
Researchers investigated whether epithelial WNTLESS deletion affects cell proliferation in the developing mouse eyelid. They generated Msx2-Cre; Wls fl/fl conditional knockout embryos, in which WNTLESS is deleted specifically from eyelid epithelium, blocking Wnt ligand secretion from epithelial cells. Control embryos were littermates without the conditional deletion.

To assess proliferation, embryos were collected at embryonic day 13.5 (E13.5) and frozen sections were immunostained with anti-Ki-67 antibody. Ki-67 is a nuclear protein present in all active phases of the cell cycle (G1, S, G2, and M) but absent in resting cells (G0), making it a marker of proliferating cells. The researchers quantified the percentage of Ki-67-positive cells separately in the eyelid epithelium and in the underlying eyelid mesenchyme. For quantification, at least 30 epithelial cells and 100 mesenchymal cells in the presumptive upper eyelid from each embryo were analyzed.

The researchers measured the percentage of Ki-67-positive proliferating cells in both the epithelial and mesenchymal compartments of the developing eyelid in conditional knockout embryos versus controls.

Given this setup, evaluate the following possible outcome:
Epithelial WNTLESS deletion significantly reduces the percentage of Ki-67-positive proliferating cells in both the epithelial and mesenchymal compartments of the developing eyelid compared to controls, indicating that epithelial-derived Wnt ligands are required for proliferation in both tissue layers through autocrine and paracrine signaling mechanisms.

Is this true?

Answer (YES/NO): YES